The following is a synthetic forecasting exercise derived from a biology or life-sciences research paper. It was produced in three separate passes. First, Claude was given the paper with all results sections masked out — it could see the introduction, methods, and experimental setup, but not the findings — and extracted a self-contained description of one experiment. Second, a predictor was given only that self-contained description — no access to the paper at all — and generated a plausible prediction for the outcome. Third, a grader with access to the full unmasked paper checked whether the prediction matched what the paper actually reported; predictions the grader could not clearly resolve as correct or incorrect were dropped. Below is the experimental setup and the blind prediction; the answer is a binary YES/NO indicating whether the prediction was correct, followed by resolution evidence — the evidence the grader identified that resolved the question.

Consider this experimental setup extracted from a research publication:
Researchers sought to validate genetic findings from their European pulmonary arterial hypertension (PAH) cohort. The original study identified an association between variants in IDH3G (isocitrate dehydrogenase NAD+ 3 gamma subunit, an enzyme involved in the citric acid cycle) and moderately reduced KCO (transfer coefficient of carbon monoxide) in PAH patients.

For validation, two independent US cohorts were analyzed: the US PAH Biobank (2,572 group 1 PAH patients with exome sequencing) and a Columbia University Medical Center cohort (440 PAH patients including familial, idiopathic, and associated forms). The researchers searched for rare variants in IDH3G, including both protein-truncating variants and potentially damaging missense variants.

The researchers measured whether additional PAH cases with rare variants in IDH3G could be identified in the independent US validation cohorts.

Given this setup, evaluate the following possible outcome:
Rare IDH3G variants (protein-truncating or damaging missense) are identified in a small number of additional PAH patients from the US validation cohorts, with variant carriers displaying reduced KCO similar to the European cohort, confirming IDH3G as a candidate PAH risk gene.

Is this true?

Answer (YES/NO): NO